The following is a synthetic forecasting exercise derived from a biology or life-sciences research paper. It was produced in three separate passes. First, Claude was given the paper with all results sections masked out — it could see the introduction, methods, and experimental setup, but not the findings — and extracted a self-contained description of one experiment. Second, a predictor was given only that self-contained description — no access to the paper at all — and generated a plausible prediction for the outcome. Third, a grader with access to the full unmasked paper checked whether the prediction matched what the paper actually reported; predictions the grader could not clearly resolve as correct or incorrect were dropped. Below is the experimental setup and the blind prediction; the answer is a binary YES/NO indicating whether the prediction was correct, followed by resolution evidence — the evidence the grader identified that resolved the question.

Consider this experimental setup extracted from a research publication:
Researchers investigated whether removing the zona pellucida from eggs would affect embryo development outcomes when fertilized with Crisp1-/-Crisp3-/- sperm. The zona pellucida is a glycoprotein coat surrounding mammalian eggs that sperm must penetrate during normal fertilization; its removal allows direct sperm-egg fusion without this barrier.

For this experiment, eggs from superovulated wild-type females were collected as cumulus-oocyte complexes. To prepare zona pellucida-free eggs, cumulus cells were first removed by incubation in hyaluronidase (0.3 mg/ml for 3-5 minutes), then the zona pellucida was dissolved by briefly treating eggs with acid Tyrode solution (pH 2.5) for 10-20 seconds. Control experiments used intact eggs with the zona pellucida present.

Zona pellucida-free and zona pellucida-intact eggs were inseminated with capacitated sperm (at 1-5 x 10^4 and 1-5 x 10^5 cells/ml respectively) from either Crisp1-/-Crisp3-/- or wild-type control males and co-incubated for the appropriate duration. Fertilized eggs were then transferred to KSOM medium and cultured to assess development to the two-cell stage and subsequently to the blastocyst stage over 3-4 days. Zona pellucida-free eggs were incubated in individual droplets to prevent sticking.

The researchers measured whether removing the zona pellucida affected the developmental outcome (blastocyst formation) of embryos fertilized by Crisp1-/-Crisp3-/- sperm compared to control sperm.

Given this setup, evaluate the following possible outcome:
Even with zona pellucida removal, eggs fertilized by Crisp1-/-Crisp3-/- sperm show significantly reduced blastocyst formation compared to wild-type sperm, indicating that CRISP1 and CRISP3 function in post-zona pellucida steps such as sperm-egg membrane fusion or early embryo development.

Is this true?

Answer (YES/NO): YES